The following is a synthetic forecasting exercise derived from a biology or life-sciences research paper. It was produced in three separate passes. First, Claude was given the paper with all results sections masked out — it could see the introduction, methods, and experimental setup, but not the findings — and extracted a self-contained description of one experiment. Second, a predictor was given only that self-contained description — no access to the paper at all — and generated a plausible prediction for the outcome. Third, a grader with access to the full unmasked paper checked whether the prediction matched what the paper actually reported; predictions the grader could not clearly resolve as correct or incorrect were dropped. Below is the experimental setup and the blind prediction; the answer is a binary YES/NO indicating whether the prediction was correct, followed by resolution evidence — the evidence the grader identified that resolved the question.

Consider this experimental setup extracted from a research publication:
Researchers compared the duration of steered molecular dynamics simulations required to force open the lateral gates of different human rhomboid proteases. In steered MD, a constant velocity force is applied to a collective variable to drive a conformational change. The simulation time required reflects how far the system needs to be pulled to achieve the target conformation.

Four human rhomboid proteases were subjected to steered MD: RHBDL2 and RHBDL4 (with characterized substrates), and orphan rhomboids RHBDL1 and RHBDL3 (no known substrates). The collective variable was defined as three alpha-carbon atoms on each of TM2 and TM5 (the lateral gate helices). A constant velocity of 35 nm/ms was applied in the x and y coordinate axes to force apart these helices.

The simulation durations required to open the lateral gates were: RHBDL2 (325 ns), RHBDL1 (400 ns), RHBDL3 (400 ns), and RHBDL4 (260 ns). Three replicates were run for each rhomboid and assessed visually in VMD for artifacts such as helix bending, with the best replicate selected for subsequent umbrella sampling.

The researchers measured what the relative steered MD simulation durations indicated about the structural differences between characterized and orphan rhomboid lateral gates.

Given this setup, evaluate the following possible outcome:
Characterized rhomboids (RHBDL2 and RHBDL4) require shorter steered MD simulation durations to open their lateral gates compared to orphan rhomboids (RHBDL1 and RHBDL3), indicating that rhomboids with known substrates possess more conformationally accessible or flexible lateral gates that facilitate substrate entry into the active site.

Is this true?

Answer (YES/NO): YES